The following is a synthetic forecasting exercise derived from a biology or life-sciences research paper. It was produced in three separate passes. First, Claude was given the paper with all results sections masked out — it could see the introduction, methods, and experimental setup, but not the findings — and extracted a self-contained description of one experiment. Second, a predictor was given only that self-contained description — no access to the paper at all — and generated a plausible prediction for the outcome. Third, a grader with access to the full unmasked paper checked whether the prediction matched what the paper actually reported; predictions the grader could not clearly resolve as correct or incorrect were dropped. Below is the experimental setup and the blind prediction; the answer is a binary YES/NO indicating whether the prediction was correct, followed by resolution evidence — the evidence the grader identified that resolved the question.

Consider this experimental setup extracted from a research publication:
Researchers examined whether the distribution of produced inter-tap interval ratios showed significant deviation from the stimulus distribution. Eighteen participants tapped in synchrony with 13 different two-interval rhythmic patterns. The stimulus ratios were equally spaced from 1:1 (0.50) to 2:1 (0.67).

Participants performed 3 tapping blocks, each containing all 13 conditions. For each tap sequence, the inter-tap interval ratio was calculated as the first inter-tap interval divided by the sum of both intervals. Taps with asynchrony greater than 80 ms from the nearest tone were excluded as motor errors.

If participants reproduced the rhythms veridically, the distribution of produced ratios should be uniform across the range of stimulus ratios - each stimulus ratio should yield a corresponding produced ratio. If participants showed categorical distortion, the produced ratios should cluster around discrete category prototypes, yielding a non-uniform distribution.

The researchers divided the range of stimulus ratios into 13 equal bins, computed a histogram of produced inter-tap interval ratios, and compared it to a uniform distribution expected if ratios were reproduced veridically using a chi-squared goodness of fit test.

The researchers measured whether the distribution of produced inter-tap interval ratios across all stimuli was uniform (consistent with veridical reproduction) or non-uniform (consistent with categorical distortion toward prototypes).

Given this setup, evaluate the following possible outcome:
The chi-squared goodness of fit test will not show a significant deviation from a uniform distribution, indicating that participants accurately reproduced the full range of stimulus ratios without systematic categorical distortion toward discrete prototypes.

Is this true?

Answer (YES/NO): NO